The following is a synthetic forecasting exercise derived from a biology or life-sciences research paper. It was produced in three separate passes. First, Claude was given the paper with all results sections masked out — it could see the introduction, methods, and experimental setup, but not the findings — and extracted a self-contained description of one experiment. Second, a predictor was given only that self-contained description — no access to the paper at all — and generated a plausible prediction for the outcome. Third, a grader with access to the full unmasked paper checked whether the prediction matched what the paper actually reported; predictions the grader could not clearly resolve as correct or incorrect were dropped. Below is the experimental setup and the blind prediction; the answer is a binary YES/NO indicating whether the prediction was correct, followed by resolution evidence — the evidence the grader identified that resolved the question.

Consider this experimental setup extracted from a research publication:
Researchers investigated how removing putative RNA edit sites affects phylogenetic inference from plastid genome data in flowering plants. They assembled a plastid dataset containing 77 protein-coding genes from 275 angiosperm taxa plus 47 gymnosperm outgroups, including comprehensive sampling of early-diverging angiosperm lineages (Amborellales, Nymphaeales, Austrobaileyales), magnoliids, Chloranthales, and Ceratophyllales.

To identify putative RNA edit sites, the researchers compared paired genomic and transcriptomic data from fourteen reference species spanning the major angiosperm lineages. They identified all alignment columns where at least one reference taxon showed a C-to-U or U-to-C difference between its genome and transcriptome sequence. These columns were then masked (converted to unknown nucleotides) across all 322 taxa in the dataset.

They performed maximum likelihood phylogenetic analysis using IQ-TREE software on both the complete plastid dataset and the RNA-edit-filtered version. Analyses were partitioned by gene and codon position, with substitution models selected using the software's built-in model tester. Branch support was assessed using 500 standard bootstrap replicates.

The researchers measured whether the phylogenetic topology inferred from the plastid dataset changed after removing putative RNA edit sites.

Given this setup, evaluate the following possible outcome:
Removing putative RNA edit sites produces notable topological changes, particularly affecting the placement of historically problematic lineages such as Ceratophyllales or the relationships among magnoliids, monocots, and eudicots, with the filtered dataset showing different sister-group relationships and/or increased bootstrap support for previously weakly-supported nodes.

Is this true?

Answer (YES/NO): NO